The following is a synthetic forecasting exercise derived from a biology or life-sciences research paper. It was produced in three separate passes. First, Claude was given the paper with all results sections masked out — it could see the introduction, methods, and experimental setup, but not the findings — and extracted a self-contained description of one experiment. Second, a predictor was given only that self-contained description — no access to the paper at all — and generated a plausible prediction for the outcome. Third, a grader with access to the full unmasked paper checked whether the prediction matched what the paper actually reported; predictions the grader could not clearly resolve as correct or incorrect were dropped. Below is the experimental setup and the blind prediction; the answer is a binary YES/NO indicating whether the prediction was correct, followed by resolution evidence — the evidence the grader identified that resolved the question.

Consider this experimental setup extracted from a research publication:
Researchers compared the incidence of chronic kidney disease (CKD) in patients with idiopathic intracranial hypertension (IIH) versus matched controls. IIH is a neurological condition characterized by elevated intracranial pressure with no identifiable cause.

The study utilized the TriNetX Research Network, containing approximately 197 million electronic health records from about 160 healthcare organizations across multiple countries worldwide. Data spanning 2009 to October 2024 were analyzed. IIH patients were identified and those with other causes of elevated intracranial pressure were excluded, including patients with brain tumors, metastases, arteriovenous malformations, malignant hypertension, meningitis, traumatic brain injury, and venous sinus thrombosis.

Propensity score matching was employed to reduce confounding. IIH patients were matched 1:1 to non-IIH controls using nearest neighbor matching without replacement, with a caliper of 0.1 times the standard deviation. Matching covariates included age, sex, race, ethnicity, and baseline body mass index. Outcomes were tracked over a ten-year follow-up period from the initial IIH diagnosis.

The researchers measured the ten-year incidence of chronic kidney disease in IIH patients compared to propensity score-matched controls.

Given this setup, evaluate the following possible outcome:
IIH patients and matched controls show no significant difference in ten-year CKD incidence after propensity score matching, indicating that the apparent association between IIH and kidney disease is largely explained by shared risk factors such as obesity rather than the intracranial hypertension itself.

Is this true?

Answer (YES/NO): NO